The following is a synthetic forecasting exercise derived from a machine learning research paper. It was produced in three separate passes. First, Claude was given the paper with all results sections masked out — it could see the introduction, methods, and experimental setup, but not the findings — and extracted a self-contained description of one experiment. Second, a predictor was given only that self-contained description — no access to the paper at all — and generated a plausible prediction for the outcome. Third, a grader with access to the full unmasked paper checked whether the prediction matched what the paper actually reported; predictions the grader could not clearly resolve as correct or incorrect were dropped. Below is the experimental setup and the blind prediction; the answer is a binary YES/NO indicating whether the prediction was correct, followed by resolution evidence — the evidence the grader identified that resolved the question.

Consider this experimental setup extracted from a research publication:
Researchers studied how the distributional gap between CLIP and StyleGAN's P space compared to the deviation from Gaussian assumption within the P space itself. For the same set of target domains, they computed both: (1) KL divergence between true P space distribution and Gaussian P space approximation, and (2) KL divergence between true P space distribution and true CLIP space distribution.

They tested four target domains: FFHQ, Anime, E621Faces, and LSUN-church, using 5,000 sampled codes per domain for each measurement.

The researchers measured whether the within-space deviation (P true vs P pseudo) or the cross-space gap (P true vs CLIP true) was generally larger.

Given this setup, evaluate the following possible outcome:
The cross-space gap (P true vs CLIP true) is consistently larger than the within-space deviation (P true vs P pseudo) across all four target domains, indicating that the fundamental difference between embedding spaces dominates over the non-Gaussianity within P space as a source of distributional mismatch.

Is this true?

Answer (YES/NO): NO